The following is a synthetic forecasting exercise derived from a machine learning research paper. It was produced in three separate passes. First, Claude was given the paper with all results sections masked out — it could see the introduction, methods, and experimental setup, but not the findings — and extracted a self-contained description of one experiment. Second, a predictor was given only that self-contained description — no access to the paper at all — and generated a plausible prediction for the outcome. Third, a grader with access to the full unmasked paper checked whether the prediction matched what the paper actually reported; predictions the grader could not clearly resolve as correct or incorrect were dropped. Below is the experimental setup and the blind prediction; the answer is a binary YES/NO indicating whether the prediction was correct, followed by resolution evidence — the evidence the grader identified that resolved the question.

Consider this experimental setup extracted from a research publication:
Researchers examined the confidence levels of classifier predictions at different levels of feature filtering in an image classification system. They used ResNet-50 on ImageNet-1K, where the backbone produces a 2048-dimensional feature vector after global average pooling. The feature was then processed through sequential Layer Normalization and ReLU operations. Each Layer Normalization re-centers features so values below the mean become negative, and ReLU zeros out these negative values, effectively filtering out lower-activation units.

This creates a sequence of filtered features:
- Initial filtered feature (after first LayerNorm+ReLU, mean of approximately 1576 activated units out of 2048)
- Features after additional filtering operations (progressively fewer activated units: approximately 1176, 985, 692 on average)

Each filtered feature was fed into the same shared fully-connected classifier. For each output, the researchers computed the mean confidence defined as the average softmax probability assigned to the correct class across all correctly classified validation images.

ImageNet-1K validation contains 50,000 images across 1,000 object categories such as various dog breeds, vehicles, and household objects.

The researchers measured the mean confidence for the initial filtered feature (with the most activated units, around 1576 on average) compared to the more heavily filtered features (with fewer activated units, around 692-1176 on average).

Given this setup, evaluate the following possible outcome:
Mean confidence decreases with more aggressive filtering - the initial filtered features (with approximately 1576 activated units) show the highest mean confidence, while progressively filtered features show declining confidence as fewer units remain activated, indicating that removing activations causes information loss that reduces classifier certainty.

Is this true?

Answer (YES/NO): NO